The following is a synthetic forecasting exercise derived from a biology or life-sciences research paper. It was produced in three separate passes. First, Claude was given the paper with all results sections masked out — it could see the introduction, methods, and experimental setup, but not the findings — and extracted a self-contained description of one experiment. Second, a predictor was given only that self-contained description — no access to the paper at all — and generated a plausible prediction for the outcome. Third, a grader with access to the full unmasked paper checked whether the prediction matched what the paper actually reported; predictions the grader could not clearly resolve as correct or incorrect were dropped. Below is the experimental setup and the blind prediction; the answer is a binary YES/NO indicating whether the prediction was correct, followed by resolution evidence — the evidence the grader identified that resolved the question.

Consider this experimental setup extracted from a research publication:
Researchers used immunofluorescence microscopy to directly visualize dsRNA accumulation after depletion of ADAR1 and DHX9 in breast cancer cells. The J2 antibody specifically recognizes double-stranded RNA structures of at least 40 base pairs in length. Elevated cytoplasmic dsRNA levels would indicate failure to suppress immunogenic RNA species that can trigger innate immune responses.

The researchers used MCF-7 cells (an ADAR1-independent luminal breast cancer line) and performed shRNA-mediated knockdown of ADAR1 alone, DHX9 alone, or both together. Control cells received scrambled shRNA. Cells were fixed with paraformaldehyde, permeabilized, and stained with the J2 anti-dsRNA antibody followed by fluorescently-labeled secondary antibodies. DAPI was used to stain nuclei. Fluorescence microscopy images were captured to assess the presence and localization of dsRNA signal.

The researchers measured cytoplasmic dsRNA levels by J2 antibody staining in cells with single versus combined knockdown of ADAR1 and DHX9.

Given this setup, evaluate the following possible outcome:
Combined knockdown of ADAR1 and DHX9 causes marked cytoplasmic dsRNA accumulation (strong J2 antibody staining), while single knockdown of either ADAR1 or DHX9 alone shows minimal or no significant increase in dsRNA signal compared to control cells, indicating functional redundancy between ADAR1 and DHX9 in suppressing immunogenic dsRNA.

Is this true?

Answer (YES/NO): NO